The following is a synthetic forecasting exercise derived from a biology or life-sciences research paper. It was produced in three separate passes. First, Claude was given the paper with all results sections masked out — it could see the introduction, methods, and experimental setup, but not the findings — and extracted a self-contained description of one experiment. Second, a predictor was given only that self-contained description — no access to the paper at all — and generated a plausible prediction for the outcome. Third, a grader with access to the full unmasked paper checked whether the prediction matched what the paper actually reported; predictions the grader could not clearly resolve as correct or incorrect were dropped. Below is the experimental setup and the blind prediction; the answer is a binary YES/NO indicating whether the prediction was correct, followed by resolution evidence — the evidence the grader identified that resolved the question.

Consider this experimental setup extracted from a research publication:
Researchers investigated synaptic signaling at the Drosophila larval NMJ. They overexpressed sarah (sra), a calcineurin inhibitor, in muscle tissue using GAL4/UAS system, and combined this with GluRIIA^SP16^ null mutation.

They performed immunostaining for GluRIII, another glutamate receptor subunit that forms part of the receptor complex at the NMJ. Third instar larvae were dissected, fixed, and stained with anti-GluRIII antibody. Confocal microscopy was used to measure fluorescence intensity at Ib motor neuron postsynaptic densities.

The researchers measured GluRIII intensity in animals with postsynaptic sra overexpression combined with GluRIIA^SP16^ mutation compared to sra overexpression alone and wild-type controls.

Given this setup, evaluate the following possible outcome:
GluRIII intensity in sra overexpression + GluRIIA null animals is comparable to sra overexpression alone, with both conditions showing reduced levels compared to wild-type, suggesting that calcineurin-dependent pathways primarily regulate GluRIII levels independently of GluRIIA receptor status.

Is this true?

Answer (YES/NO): NO